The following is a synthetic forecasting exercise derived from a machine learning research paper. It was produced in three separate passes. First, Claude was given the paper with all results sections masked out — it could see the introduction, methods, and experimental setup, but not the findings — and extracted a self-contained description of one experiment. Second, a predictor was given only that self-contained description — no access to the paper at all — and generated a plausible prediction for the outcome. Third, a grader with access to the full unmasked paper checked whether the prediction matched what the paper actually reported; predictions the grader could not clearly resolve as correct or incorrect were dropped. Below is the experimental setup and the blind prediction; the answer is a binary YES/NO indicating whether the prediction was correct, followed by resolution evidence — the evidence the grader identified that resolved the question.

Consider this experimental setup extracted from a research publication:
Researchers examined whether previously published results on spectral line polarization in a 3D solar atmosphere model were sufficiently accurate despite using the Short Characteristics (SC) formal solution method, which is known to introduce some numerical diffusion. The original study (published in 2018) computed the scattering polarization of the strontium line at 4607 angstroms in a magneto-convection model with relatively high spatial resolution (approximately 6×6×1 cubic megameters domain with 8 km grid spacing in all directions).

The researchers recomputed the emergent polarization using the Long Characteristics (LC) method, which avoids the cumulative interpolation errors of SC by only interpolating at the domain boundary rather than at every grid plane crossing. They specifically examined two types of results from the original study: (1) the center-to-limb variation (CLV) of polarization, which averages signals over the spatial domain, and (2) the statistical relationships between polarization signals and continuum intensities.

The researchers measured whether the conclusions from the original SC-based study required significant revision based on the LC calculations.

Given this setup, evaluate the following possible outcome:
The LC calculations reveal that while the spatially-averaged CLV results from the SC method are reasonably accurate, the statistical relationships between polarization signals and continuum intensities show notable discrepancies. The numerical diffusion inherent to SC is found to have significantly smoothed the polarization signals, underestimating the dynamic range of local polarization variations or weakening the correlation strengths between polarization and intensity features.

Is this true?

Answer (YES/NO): NO